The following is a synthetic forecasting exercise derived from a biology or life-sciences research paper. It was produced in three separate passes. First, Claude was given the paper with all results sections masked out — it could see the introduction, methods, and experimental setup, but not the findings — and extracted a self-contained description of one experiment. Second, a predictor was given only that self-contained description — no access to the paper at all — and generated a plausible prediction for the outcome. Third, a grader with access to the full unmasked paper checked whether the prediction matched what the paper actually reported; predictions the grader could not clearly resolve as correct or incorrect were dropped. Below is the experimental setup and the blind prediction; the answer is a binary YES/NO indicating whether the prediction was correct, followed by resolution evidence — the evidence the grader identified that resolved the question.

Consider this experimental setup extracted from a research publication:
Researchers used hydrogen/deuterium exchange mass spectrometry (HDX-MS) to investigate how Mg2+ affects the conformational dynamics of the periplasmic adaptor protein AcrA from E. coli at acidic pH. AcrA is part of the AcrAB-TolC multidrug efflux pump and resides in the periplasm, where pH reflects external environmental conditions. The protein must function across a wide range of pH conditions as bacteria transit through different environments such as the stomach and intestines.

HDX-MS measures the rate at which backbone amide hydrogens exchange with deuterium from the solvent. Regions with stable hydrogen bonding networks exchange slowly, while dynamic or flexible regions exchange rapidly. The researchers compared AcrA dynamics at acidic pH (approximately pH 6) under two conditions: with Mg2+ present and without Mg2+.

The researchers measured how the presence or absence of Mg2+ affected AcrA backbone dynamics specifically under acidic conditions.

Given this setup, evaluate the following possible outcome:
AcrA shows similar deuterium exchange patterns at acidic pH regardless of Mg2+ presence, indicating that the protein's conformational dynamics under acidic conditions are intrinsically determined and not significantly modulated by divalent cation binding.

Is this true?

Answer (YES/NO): NO